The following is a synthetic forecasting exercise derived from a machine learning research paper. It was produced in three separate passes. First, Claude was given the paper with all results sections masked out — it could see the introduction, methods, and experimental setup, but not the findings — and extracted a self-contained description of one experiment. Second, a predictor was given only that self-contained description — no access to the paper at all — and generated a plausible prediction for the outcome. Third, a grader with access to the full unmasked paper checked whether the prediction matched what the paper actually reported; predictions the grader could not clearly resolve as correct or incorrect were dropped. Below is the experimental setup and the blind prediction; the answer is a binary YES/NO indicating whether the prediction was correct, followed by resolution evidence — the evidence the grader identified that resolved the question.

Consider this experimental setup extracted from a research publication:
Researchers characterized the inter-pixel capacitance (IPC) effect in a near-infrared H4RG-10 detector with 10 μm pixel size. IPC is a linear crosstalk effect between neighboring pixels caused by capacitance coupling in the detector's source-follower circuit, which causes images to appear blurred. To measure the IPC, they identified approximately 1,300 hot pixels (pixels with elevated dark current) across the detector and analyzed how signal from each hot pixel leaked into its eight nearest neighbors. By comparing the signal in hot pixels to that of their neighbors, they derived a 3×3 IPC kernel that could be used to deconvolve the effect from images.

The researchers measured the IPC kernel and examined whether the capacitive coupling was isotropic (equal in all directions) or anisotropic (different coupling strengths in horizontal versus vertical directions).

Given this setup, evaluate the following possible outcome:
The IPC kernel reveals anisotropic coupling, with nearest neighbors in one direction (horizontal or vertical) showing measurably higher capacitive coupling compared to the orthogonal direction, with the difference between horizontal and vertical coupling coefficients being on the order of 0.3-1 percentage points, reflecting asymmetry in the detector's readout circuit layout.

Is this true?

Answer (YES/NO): YES